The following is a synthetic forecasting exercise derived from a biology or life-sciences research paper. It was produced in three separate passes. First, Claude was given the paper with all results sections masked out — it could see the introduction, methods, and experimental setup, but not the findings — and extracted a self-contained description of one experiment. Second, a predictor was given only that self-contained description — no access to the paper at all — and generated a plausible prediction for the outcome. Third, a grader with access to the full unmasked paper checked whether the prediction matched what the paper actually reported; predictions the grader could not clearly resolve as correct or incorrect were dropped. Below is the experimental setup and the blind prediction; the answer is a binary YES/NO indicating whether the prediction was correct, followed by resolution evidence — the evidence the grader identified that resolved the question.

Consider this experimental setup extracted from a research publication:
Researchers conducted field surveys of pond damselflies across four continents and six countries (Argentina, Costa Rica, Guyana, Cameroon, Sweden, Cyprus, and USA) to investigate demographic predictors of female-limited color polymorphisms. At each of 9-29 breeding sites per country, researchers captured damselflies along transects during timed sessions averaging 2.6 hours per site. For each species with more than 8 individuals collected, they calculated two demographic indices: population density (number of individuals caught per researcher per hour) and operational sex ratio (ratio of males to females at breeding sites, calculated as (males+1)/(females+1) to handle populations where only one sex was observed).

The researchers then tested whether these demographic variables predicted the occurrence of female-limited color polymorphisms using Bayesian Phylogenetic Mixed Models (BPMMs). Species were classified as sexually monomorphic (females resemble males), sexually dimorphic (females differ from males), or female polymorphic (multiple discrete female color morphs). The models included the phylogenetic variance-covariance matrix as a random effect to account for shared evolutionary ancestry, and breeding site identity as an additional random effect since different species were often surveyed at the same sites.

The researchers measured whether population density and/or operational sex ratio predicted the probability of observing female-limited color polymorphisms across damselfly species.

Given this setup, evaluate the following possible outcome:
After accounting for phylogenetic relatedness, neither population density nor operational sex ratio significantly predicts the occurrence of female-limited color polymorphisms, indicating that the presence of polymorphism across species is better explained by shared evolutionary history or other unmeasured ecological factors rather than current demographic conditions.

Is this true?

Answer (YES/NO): NO